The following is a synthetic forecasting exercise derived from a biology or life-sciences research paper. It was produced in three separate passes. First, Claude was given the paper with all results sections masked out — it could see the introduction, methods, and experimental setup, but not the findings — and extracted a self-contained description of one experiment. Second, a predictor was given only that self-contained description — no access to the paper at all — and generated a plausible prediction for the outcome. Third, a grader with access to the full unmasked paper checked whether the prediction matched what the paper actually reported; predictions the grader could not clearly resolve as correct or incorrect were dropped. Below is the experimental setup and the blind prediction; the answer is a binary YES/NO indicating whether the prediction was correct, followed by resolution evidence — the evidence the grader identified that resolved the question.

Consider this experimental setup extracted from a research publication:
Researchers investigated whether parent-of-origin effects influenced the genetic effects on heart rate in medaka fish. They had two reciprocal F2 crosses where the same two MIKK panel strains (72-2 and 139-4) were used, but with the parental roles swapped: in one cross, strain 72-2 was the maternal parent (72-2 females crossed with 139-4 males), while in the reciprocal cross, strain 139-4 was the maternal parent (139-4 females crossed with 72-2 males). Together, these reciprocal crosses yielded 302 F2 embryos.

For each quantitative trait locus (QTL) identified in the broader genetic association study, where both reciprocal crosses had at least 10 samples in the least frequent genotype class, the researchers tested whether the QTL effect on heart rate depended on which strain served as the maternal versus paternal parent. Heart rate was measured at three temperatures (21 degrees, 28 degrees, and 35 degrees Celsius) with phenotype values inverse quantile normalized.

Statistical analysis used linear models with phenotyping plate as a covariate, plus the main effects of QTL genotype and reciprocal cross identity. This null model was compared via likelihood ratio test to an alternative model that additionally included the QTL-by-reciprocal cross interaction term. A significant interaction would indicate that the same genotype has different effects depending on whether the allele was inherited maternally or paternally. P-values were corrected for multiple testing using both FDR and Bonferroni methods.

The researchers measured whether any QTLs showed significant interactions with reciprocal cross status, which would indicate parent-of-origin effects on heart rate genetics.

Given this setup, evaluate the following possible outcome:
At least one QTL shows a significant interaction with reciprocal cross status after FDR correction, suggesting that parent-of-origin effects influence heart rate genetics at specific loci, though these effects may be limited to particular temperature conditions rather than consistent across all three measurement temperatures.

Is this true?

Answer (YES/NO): NO